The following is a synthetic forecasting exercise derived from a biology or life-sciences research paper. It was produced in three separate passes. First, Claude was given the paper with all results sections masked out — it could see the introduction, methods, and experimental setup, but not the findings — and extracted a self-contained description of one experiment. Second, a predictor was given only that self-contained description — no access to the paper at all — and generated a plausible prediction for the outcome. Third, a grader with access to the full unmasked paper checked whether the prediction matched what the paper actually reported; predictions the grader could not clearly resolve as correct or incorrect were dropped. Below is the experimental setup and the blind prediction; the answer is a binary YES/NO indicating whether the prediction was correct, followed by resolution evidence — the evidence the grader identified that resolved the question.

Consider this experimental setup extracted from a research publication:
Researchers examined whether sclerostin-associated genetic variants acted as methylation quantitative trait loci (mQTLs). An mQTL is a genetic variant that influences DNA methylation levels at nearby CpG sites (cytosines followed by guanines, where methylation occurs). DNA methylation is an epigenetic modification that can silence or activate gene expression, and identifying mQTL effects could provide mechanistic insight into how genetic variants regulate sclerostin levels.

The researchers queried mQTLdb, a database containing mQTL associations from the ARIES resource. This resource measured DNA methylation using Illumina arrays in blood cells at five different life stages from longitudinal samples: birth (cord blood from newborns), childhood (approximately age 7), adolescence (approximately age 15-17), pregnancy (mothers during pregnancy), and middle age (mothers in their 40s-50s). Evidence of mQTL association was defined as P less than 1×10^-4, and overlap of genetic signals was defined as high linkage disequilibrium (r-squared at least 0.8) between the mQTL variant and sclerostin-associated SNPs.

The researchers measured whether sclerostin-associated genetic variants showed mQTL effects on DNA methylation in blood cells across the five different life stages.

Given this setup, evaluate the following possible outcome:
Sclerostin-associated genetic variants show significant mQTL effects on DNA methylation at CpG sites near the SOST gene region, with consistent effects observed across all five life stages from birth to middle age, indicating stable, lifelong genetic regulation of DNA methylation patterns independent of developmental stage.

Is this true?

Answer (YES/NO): NO